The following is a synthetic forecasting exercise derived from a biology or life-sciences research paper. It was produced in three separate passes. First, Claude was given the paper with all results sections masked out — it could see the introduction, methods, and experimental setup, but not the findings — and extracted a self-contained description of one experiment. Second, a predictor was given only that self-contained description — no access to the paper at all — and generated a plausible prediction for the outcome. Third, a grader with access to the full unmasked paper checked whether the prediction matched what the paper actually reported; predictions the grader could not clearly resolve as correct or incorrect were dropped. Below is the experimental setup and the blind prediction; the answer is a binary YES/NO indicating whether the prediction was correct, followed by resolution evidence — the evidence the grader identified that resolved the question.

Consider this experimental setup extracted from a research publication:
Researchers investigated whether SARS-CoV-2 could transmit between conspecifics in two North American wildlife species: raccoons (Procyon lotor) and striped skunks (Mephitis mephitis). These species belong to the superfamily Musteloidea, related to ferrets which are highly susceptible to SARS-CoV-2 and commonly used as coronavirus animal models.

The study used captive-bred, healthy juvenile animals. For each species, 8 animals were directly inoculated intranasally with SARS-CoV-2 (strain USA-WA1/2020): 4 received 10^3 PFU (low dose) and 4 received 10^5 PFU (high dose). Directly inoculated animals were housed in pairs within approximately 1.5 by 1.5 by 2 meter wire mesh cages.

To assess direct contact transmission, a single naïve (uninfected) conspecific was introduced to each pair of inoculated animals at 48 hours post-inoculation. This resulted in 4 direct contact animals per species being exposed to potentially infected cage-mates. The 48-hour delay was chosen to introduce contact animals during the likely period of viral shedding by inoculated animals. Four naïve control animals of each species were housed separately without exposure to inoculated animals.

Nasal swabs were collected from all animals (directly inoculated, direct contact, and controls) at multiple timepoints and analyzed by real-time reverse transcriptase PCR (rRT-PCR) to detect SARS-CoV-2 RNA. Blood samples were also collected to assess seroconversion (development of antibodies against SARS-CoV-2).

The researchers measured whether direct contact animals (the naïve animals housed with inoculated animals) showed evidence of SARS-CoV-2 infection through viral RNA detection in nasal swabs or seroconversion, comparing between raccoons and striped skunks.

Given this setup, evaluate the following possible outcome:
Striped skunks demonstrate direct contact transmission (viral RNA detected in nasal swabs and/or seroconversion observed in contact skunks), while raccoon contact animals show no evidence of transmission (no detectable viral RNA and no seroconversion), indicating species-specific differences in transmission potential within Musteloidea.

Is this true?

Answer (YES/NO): NO